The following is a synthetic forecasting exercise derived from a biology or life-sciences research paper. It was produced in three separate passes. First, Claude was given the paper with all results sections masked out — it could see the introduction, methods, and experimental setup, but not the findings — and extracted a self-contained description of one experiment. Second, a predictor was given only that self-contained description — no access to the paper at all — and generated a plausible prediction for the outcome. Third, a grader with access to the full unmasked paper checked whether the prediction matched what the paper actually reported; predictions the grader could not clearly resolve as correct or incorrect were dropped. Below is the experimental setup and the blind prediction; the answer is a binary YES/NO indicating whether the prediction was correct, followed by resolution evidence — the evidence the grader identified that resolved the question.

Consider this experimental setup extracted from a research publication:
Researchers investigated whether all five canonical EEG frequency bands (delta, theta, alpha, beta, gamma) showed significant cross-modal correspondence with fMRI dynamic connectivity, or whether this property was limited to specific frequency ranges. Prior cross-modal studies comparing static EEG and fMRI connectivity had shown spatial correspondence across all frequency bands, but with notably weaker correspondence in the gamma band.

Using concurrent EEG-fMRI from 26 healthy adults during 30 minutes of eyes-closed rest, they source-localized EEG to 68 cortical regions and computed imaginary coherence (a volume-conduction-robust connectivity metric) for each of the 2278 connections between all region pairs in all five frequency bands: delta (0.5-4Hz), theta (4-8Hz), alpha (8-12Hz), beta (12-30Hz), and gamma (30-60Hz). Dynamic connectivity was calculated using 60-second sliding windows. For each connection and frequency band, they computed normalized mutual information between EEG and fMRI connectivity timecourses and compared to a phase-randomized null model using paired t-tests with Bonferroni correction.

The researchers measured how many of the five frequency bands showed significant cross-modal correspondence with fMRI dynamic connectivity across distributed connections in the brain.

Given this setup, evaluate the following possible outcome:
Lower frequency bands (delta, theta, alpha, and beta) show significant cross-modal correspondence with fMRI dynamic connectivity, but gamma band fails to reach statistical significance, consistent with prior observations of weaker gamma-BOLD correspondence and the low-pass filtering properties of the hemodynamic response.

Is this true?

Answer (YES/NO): NO